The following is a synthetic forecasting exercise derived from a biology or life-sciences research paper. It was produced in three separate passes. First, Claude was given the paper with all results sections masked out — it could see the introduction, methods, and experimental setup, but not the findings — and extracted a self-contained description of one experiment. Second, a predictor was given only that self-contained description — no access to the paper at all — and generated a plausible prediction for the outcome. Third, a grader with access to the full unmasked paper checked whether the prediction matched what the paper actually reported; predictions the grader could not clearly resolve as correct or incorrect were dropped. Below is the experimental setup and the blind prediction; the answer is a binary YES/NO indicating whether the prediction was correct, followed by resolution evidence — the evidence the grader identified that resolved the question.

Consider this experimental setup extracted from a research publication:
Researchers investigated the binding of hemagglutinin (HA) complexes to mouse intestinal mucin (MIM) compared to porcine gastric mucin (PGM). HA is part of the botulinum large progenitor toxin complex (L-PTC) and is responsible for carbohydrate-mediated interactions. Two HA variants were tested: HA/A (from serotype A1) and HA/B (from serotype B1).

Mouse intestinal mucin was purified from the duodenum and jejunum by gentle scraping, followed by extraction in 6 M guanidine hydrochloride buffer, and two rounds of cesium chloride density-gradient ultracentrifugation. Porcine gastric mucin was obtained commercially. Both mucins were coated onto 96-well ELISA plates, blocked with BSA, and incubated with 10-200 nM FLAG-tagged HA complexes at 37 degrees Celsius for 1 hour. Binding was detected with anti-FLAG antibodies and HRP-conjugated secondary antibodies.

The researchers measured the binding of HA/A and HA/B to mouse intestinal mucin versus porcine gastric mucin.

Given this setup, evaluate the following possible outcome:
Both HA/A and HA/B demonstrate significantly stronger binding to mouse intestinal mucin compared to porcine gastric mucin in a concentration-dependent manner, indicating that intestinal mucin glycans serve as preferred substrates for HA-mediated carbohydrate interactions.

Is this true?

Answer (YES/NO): NO